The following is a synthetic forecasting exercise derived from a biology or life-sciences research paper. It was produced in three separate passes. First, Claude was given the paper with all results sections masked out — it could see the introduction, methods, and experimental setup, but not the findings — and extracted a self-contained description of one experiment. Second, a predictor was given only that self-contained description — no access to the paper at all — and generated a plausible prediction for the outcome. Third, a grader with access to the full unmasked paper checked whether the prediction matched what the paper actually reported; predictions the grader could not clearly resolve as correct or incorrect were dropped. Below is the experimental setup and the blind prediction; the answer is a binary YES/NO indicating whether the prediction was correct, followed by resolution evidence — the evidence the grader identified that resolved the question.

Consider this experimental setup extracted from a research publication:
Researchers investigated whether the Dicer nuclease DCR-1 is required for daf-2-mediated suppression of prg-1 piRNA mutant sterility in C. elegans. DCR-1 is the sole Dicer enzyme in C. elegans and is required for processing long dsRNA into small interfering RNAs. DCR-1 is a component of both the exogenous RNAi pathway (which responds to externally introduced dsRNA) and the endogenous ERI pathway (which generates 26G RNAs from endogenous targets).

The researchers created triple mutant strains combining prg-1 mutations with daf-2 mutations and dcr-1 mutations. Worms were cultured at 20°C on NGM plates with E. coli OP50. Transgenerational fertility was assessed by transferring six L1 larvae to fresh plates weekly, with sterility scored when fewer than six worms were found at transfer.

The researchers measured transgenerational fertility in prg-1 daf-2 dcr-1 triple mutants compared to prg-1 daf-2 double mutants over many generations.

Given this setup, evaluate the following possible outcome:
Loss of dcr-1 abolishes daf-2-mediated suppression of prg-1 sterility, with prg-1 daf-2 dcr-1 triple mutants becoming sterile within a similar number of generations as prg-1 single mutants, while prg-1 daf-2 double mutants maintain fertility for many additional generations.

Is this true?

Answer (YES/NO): YES